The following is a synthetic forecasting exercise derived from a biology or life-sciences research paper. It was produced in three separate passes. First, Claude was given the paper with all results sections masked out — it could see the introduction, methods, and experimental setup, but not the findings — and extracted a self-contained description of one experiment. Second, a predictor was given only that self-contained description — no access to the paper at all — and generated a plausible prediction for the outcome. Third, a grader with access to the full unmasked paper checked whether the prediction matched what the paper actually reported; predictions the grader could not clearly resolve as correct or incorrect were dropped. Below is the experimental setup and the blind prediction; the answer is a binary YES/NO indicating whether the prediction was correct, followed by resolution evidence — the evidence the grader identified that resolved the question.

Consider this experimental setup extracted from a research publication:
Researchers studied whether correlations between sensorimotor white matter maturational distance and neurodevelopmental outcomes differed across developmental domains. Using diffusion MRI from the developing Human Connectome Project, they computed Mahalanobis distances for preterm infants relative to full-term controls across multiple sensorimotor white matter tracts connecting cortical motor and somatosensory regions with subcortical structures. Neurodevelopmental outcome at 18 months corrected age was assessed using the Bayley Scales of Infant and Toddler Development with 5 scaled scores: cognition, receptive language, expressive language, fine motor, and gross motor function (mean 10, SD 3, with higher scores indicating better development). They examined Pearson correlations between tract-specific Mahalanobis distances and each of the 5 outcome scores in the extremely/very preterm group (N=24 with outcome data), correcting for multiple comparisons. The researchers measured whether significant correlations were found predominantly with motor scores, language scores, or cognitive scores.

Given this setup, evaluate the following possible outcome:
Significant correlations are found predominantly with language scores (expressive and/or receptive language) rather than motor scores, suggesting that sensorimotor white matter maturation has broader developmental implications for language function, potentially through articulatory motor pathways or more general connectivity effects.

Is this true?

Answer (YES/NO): NO